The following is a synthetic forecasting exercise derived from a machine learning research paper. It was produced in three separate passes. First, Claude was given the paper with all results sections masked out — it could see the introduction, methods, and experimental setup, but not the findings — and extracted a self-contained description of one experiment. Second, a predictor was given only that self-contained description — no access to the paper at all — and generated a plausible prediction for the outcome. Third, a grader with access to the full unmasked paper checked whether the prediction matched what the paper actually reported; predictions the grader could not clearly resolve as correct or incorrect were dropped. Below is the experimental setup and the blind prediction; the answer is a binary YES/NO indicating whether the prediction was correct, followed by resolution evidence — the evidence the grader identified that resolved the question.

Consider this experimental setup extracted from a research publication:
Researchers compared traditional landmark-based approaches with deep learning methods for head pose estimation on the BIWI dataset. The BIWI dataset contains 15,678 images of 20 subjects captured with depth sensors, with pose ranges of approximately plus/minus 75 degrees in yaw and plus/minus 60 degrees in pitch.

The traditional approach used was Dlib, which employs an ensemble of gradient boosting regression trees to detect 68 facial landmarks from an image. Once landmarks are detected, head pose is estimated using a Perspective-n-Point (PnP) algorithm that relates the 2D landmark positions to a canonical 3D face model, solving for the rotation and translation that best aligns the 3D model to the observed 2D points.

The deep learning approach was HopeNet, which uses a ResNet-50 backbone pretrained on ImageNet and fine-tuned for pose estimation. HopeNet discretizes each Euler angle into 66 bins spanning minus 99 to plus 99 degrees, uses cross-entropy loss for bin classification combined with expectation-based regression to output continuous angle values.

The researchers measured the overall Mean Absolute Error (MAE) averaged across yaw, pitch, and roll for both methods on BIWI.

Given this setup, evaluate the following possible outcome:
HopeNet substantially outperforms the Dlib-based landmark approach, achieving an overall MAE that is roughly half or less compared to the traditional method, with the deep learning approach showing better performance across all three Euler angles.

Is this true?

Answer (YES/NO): YES